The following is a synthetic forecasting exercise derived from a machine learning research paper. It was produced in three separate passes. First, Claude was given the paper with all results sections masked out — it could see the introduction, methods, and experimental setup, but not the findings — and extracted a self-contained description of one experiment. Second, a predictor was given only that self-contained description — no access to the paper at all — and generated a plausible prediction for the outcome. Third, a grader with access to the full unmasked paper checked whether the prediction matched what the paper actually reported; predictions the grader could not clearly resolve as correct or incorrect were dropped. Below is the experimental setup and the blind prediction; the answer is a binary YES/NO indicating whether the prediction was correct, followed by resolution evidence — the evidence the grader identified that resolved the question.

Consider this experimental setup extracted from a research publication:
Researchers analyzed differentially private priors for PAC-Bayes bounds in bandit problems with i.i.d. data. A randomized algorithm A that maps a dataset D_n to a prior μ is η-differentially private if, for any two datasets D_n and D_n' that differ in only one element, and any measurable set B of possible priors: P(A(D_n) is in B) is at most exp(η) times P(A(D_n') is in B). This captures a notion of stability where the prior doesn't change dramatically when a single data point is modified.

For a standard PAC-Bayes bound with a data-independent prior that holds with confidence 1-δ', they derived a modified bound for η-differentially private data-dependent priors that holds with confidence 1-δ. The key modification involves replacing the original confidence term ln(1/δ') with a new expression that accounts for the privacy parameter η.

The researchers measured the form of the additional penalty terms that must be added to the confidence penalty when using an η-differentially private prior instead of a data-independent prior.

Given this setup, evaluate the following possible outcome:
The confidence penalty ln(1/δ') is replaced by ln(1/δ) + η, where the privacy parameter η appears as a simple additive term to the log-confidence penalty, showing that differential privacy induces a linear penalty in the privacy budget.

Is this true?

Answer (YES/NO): NO